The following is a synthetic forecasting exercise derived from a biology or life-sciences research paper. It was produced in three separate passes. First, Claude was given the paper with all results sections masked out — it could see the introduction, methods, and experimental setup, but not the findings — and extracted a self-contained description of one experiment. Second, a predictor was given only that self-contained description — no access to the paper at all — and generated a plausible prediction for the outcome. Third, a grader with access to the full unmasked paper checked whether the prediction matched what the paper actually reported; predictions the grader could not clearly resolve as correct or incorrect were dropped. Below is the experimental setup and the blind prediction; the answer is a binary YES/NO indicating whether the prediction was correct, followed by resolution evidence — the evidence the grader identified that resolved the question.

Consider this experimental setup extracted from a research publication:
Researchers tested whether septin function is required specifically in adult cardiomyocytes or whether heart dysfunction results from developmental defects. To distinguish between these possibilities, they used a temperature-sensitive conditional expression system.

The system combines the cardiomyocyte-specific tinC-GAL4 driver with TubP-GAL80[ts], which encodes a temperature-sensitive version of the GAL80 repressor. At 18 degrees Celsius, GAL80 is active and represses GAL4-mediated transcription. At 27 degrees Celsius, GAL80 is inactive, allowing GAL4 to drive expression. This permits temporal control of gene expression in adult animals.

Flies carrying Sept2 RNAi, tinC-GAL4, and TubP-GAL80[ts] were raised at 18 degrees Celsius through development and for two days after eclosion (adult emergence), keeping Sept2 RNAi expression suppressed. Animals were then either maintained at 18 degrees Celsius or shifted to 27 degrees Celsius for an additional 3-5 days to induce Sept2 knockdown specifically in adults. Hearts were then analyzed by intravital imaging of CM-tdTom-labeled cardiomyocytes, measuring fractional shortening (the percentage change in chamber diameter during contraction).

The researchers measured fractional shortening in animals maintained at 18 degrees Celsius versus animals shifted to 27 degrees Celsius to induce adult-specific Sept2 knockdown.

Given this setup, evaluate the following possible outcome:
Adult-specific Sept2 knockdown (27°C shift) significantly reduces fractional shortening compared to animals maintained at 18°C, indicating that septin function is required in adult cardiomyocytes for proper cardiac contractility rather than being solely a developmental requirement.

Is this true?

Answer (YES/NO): NO